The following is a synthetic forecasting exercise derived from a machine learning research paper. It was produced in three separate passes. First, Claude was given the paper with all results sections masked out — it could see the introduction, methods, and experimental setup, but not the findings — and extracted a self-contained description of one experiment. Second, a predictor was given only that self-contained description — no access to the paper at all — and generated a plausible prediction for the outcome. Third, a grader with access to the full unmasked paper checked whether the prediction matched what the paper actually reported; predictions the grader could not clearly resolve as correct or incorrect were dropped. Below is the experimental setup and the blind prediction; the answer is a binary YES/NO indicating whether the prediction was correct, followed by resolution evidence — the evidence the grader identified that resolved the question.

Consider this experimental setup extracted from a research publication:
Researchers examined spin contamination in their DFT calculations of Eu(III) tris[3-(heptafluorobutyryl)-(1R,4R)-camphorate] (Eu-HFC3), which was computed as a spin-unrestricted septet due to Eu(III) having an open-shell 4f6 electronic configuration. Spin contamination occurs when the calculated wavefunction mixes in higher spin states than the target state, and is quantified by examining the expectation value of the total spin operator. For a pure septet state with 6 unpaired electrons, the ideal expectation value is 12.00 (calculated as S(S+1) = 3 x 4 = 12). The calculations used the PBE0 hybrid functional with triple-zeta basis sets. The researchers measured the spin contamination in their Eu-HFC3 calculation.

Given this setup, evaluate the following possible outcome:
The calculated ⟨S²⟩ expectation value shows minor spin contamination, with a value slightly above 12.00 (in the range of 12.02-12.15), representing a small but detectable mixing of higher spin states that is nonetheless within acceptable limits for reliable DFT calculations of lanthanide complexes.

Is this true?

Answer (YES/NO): YES